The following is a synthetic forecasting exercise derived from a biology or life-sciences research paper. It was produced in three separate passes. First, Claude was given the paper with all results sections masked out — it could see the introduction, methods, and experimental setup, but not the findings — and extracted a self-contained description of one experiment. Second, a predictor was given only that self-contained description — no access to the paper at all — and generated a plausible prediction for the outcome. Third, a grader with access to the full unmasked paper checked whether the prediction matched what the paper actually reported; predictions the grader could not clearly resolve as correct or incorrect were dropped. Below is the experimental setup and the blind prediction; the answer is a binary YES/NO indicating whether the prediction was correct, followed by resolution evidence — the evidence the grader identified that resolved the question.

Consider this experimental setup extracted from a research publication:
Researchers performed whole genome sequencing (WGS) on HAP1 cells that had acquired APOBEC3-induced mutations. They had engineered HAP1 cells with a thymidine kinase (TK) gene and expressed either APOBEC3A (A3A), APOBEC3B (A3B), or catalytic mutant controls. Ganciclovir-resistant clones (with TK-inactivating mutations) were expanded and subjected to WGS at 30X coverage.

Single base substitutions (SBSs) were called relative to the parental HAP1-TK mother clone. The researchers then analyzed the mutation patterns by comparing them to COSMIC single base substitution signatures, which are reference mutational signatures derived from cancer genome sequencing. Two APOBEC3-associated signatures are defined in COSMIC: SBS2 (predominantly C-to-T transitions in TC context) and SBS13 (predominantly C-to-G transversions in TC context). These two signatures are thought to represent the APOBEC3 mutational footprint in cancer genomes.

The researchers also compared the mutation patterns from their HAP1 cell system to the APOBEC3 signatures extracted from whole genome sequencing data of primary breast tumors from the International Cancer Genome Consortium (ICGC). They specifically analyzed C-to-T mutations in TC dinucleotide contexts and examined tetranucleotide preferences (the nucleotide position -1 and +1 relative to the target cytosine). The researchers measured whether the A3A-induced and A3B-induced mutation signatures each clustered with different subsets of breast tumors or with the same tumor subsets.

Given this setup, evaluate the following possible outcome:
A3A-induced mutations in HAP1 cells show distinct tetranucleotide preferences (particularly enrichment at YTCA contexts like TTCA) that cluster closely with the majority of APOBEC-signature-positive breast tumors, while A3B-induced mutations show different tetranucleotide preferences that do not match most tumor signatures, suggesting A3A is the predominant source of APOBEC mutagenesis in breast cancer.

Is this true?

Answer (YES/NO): NO